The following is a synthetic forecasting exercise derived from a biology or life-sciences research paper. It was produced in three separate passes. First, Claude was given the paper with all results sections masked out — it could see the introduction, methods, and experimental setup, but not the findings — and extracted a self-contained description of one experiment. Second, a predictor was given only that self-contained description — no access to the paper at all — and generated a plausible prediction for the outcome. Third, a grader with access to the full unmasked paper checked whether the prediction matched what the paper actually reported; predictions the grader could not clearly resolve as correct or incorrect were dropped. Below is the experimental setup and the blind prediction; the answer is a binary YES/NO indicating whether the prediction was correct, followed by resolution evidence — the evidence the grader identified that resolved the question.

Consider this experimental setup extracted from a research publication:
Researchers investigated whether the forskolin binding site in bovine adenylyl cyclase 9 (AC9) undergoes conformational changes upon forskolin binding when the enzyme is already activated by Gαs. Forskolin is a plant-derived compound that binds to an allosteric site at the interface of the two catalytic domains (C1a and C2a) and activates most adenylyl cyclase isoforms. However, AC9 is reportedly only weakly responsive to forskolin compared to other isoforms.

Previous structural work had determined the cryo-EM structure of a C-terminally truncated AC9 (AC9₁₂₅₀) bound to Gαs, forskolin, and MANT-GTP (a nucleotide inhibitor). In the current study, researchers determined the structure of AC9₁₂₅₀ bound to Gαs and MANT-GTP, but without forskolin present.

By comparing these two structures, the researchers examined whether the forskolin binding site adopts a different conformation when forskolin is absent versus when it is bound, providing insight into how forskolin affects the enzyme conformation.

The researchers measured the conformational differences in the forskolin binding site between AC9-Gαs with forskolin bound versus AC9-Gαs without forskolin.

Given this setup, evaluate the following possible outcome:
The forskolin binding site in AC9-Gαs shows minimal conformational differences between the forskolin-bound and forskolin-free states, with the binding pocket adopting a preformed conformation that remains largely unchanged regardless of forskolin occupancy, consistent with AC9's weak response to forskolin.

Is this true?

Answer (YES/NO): NO